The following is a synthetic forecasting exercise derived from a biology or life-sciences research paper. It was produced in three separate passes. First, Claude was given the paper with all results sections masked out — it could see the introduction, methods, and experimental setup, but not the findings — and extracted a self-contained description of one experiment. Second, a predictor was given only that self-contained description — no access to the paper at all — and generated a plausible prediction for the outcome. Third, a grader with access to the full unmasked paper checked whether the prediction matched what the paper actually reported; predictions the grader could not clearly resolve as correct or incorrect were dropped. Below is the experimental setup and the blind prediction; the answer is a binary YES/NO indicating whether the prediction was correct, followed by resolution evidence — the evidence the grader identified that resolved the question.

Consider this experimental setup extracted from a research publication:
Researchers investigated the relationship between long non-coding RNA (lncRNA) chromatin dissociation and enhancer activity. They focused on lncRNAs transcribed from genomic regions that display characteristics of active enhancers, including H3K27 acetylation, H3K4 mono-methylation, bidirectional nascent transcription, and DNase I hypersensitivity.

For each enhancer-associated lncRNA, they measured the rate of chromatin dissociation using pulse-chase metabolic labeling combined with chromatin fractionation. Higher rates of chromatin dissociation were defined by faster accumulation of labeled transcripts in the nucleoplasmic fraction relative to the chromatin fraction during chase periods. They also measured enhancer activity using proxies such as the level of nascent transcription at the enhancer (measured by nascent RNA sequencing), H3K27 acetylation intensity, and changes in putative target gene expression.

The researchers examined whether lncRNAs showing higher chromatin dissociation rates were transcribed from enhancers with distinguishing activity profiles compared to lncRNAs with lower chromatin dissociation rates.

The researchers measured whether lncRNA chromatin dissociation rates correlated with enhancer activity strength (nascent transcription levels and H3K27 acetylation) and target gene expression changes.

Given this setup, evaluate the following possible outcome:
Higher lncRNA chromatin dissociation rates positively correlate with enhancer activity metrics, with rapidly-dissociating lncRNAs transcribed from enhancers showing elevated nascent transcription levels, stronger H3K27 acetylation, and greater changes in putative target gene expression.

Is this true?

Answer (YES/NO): YES